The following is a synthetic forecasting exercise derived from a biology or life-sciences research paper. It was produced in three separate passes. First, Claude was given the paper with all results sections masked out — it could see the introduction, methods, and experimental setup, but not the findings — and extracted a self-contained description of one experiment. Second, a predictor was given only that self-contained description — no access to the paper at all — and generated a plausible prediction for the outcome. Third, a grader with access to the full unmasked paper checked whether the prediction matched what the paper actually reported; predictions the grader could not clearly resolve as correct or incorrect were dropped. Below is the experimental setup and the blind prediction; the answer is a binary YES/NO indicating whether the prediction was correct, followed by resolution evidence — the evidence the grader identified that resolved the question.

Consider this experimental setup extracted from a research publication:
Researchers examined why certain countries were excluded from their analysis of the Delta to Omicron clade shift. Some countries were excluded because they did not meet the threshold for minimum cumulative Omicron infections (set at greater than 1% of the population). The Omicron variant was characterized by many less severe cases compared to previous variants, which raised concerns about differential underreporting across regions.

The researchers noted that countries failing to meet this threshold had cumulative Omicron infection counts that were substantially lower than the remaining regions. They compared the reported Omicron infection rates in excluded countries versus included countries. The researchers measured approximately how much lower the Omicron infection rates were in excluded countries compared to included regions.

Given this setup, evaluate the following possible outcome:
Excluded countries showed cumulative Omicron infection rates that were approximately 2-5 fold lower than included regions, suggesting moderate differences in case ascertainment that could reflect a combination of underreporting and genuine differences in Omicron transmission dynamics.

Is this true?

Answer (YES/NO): NO